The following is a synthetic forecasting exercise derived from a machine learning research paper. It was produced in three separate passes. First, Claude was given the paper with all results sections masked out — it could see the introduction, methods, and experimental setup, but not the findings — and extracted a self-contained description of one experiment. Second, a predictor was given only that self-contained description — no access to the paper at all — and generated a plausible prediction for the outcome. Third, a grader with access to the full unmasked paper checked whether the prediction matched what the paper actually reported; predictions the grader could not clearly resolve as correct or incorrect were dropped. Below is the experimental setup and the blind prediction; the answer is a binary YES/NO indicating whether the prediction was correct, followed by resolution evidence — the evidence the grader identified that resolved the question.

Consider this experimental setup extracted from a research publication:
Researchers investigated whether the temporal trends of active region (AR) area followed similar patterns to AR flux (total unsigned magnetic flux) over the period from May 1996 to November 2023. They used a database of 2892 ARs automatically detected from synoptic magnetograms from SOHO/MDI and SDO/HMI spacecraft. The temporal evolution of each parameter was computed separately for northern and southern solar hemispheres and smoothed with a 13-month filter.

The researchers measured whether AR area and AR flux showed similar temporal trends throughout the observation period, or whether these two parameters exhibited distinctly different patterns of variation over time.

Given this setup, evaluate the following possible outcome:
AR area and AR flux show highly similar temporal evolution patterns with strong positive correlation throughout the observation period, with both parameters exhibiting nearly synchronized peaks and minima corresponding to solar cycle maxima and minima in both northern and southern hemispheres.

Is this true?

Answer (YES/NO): YES